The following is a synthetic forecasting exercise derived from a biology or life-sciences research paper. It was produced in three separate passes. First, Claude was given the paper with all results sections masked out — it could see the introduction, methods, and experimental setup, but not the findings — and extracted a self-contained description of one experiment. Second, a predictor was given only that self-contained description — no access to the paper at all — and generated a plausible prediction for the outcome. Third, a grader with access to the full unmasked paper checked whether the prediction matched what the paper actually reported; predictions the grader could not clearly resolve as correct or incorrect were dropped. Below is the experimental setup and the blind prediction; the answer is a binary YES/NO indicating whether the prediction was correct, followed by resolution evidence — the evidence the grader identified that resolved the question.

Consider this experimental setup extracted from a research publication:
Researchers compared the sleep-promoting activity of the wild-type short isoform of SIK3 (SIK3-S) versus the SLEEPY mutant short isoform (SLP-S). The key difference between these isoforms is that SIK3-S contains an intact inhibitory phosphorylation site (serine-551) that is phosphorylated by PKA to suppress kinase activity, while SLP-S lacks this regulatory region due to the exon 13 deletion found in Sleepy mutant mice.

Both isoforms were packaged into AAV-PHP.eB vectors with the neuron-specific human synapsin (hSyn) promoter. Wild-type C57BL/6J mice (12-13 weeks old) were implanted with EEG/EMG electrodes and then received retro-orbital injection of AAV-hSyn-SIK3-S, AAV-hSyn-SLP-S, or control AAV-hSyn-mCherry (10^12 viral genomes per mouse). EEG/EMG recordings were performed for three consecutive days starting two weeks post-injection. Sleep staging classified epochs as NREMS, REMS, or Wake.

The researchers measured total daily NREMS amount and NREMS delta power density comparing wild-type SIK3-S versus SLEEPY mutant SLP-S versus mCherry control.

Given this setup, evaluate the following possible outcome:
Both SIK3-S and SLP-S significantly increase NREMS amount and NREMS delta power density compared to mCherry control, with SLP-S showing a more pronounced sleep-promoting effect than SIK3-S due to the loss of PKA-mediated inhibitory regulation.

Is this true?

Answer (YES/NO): NO